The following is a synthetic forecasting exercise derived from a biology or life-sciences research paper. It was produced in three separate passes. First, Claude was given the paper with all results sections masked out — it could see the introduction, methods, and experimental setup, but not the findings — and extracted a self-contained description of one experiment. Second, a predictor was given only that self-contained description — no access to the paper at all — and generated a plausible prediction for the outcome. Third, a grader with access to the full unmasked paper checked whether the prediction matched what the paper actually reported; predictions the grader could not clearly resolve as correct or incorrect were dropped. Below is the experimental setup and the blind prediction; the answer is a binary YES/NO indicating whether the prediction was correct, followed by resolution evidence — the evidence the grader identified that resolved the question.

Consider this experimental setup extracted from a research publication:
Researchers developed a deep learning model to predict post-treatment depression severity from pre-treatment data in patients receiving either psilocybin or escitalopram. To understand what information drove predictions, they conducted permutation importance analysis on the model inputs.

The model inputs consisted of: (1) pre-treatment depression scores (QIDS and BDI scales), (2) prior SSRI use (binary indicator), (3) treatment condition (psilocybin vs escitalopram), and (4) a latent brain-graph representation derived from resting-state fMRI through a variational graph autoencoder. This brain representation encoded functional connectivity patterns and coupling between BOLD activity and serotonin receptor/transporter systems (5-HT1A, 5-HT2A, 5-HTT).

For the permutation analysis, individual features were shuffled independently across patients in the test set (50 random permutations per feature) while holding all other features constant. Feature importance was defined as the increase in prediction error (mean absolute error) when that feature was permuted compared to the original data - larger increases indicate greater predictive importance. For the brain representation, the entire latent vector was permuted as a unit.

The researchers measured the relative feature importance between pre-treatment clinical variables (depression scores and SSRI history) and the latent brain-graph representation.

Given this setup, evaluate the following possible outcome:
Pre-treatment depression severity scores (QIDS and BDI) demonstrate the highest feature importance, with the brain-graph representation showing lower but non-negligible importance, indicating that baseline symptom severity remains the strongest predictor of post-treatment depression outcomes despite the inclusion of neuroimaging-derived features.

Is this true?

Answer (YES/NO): NO